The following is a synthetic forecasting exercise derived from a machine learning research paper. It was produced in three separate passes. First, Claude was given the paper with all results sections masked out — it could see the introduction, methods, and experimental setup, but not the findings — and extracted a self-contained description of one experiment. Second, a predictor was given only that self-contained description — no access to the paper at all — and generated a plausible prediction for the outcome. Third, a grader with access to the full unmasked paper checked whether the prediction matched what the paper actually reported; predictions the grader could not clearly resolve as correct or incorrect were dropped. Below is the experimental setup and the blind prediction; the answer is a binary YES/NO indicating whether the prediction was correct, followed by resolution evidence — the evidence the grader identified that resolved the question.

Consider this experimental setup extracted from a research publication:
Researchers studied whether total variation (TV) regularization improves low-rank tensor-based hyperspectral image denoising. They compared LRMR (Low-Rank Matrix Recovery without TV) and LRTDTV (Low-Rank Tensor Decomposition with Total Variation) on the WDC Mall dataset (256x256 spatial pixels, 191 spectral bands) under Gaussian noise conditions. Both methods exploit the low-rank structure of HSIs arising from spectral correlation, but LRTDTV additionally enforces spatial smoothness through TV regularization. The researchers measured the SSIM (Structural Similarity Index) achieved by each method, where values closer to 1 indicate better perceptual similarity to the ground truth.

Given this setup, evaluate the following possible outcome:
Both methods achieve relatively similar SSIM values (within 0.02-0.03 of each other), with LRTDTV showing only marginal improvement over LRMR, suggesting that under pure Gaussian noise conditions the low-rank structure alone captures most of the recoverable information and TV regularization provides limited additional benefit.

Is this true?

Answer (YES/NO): YES